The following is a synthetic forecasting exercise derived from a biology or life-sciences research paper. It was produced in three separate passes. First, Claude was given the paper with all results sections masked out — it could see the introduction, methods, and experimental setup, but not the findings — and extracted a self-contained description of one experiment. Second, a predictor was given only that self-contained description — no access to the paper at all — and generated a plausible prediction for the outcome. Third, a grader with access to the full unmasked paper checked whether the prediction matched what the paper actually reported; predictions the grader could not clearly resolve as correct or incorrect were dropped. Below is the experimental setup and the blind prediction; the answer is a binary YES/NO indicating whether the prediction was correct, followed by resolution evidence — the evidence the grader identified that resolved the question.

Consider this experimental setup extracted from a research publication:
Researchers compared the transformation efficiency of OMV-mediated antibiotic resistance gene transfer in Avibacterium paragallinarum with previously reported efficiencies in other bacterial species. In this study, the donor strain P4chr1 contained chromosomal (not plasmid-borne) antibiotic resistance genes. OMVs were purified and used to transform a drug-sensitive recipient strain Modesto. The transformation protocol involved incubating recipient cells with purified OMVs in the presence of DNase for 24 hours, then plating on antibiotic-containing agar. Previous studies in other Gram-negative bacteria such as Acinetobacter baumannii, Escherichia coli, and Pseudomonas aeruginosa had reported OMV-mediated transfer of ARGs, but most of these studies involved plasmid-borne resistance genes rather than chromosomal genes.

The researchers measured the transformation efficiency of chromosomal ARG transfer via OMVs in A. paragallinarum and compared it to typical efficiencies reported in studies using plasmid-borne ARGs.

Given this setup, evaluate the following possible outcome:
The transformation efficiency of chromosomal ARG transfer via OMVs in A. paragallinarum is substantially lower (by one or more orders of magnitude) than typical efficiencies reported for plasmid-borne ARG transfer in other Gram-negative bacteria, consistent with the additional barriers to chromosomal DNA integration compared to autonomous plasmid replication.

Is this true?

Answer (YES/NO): YES